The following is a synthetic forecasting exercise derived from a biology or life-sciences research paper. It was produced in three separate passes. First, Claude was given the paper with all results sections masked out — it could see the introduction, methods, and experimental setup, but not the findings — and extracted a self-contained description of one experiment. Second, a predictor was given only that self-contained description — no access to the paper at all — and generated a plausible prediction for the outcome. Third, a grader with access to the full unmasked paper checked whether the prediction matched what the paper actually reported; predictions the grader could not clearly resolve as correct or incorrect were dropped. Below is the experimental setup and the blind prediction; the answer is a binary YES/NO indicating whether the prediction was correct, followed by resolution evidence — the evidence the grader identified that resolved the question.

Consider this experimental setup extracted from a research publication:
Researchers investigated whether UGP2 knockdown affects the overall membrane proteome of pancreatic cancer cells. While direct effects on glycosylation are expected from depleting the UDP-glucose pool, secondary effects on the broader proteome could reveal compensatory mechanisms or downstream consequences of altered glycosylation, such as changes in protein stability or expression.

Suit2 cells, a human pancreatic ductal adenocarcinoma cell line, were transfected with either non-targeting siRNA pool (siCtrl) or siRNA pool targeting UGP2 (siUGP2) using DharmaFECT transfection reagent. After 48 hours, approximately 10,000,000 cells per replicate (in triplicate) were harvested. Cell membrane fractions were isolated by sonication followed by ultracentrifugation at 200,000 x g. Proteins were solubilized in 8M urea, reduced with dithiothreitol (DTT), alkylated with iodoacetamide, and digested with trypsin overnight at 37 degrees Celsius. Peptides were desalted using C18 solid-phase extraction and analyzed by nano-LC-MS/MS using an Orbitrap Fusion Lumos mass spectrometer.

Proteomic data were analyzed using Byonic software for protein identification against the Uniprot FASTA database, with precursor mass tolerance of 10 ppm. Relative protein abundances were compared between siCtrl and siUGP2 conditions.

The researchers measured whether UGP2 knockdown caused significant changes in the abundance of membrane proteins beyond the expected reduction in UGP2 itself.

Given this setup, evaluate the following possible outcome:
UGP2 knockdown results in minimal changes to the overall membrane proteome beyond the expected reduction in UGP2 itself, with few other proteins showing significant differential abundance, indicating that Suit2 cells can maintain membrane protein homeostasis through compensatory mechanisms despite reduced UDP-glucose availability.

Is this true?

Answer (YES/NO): YES